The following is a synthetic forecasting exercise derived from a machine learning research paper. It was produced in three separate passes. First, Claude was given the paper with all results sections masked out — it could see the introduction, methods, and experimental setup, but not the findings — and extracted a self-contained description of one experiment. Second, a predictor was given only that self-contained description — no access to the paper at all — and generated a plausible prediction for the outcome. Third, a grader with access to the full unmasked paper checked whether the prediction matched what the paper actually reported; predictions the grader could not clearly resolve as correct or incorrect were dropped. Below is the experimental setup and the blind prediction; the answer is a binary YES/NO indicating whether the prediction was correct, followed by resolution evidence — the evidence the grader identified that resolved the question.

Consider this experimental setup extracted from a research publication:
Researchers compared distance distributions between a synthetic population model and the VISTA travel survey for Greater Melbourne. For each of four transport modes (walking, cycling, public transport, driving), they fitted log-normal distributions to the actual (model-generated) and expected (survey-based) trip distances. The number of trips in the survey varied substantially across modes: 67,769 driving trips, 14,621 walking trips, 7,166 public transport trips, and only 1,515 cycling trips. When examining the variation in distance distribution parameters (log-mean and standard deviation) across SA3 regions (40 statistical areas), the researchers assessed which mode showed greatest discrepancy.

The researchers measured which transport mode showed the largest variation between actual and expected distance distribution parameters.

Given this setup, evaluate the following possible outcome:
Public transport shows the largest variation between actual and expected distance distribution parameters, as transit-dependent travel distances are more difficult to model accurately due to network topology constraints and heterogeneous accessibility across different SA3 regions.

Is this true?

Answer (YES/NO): NO